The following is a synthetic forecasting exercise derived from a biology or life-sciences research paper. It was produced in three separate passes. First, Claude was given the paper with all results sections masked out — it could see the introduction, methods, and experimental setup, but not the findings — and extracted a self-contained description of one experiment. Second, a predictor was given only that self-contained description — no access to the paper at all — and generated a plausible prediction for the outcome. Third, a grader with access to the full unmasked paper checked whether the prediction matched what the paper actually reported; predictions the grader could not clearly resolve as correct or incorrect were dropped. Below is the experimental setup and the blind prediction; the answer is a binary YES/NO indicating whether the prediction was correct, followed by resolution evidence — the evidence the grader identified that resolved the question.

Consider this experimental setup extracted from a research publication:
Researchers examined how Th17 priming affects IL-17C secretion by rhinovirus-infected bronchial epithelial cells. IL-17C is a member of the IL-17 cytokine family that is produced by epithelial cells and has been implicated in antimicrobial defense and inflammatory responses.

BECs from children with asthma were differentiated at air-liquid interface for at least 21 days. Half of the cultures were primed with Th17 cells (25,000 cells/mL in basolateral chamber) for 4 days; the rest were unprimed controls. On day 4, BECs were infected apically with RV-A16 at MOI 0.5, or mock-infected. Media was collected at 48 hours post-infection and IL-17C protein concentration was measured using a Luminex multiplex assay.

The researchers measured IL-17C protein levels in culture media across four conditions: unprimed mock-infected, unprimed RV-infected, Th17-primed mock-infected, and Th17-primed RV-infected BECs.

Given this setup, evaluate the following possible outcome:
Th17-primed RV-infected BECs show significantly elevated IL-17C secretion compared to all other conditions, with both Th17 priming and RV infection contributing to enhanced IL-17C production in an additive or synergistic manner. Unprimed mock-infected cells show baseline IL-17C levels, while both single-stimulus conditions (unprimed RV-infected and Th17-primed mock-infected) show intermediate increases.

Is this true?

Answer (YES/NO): NO